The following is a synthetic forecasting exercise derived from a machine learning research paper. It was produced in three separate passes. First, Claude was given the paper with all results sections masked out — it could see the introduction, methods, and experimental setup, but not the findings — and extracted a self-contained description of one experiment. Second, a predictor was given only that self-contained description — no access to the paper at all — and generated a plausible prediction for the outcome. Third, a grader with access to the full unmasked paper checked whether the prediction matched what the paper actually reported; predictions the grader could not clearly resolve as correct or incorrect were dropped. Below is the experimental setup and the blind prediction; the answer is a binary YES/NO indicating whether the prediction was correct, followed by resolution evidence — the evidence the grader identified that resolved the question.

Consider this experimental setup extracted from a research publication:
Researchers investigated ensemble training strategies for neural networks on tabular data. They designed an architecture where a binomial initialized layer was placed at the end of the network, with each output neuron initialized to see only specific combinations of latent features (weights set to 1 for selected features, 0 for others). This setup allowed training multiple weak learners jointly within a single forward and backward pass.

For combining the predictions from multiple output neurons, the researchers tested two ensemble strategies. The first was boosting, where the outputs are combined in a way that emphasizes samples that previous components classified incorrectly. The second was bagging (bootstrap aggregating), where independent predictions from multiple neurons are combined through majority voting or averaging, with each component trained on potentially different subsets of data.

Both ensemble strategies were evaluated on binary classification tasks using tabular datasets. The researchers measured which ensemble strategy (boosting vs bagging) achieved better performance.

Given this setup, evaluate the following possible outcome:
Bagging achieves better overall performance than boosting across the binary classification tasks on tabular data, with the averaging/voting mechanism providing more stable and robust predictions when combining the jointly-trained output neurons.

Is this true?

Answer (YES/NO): NO